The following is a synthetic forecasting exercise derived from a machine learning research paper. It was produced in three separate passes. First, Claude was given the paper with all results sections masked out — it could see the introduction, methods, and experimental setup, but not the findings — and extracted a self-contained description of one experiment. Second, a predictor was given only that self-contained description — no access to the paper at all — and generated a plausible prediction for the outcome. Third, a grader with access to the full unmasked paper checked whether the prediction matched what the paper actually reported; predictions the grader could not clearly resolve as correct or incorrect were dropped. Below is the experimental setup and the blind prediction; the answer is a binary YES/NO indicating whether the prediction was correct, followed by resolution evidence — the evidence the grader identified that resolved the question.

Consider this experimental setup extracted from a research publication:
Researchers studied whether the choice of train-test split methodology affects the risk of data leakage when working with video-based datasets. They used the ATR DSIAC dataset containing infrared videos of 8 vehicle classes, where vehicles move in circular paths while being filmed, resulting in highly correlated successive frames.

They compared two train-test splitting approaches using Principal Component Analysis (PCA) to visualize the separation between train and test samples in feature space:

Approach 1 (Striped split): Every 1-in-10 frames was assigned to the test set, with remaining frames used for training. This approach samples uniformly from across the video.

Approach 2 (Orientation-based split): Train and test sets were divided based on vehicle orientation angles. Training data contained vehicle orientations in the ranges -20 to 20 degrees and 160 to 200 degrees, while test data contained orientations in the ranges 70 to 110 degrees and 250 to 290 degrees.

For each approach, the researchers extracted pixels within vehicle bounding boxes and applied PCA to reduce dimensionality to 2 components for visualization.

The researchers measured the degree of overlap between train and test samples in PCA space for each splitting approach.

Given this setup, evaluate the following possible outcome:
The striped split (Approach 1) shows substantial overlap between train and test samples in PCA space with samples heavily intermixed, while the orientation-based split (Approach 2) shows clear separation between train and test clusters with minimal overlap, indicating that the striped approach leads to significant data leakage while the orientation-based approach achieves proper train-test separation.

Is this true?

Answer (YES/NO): YES